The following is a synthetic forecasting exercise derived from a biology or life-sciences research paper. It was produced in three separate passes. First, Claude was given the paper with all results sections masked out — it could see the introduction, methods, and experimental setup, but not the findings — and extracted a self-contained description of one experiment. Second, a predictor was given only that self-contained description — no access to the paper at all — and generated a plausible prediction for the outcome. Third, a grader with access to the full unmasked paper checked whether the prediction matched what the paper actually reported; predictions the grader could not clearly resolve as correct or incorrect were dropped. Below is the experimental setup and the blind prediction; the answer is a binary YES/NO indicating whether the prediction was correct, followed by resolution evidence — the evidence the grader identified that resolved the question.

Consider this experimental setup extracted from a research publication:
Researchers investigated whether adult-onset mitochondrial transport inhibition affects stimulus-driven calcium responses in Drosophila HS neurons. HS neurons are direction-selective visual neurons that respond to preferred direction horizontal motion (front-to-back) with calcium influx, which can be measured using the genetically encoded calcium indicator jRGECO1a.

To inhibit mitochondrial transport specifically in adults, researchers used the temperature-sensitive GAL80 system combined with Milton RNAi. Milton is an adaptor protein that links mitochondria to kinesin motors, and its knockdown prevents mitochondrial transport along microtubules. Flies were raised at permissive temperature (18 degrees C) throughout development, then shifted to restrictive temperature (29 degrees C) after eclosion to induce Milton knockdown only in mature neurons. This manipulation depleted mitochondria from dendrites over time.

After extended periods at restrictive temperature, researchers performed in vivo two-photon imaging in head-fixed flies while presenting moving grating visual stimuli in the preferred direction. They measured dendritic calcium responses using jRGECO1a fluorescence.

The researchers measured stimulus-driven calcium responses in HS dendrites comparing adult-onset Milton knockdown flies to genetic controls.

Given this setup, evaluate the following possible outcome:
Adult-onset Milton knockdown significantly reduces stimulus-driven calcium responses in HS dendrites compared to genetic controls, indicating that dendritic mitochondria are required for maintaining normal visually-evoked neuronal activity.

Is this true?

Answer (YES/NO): NO